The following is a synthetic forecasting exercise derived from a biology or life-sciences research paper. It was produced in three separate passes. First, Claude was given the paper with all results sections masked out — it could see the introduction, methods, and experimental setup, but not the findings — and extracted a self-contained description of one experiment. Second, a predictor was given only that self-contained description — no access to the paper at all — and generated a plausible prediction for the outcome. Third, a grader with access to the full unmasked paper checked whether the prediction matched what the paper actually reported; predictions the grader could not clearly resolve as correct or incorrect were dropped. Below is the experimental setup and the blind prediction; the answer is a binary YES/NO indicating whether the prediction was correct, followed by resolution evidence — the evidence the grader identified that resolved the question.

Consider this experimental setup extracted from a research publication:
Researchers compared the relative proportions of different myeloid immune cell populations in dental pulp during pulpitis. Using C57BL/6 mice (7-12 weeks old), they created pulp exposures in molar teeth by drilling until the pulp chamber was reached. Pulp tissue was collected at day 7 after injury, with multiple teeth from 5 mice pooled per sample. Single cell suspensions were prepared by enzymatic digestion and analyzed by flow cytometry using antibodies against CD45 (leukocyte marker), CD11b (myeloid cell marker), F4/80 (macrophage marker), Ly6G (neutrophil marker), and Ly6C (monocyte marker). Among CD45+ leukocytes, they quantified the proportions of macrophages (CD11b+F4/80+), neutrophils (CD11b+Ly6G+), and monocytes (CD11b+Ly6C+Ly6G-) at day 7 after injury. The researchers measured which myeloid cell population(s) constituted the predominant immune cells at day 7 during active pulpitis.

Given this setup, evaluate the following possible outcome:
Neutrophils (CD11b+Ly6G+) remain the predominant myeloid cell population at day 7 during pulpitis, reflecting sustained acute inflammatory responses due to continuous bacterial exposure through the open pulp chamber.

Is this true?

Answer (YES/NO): YES